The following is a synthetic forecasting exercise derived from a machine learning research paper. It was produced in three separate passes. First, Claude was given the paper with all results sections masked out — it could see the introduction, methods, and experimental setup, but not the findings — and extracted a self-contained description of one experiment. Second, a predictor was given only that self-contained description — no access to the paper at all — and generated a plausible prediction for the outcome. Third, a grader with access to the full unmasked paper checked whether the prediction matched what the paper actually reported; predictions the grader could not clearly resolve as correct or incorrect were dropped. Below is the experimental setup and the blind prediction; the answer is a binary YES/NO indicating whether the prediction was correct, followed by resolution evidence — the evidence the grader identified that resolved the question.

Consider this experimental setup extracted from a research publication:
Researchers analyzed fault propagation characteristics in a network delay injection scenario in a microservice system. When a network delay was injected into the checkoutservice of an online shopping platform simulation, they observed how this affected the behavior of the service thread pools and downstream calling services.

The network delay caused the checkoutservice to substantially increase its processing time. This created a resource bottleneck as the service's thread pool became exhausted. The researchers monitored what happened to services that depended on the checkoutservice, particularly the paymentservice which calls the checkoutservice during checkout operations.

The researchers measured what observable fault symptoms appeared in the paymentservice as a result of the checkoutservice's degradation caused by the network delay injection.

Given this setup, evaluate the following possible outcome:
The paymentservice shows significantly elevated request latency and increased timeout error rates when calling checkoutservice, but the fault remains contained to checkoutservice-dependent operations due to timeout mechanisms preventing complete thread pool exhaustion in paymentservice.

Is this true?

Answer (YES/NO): NO